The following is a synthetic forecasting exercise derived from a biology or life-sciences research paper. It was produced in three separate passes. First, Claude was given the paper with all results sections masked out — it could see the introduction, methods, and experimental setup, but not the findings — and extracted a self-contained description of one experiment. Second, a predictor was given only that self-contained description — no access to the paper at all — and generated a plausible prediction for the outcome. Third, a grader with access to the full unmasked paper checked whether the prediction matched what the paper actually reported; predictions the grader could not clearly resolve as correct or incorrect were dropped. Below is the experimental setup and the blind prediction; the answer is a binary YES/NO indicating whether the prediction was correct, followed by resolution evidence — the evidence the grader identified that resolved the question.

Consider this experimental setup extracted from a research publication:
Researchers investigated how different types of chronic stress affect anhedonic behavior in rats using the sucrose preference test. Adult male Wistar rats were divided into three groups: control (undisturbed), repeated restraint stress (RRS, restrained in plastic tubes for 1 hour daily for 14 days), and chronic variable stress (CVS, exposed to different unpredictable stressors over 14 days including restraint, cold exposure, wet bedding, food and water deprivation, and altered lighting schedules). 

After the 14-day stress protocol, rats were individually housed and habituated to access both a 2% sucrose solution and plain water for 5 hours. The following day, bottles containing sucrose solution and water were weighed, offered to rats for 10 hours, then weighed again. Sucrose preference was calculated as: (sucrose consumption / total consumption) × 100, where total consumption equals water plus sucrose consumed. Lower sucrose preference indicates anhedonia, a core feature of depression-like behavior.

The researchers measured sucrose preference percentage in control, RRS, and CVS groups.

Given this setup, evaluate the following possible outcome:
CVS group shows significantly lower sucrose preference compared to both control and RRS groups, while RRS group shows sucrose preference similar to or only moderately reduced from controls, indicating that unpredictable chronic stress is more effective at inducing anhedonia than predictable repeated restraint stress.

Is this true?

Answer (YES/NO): NO